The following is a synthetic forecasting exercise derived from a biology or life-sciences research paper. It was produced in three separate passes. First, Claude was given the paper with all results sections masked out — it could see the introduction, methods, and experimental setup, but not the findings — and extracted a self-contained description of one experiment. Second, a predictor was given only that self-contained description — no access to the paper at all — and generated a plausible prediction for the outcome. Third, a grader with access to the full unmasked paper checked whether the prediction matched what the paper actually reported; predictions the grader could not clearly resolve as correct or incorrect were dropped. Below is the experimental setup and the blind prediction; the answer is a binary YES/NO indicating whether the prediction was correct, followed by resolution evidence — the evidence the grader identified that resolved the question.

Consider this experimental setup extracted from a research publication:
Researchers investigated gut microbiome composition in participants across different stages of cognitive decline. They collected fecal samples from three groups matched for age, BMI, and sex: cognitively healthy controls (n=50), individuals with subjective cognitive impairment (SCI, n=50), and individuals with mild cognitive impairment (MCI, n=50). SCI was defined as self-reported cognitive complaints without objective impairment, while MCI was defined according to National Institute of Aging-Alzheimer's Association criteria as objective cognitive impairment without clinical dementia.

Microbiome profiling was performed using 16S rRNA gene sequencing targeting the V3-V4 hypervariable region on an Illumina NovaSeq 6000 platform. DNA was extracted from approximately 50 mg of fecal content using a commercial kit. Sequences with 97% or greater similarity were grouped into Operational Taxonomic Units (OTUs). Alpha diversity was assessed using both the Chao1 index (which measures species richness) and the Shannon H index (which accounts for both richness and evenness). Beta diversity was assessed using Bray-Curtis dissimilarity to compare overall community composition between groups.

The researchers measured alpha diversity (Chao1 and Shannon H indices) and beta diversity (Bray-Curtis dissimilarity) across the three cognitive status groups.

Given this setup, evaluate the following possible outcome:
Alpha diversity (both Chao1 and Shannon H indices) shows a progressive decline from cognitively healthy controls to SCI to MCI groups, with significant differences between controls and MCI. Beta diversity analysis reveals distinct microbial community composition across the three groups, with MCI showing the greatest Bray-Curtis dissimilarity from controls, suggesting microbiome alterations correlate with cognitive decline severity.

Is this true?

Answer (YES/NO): NO